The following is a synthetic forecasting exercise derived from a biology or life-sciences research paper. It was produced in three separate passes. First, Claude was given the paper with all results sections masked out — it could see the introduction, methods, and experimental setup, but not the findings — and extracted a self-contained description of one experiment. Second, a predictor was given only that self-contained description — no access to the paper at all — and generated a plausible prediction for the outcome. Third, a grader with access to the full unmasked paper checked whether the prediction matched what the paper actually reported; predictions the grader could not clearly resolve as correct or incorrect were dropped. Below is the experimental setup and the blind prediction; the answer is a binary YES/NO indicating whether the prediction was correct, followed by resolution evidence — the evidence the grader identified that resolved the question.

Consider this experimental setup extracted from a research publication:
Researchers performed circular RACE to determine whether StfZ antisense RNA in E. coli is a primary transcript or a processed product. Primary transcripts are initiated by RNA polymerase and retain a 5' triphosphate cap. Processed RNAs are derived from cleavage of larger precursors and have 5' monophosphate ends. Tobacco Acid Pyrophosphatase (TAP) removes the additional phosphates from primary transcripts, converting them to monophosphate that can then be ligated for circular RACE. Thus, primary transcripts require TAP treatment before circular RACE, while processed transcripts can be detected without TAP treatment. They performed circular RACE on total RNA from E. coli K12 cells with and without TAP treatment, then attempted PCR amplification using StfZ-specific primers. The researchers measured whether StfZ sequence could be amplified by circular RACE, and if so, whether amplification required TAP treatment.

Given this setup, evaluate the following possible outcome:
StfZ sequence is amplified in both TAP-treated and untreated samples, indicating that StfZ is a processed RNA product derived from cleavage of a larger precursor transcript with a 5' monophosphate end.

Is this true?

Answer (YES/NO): NO